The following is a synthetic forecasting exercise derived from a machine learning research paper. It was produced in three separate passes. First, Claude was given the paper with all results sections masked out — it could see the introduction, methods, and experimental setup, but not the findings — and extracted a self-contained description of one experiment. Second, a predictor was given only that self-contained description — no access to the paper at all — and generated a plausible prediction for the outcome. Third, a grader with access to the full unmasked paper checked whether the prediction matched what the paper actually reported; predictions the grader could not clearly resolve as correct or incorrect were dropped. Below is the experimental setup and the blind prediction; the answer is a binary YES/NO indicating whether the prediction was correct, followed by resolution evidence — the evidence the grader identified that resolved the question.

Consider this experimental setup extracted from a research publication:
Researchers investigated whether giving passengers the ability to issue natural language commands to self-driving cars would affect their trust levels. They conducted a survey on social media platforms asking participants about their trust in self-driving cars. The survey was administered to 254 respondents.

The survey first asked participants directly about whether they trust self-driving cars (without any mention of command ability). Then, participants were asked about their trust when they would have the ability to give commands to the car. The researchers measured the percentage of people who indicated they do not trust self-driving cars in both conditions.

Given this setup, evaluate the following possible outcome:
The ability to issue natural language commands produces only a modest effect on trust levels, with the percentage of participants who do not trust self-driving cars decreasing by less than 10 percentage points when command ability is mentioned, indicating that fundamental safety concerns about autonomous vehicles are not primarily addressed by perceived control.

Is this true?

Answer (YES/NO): YES